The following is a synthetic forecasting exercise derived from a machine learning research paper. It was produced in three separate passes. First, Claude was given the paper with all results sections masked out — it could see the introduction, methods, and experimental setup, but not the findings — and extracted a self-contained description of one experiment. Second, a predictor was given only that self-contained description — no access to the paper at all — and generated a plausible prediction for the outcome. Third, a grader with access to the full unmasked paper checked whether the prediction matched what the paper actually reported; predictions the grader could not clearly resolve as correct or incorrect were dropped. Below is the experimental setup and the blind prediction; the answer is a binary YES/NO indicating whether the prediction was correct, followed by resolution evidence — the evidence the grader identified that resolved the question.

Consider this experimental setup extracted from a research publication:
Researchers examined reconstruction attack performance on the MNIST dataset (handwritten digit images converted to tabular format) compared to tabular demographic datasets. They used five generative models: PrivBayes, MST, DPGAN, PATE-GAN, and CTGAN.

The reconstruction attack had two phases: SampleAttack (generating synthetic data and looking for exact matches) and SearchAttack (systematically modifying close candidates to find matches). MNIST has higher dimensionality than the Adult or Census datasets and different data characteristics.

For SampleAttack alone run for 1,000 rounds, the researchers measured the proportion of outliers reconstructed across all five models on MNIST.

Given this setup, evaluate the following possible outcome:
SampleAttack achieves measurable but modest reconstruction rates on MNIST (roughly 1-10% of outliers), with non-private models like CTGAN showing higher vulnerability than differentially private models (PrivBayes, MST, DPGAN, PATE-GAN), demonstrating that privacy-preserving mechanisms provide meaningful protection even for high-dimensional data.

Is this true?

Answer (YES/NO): NO